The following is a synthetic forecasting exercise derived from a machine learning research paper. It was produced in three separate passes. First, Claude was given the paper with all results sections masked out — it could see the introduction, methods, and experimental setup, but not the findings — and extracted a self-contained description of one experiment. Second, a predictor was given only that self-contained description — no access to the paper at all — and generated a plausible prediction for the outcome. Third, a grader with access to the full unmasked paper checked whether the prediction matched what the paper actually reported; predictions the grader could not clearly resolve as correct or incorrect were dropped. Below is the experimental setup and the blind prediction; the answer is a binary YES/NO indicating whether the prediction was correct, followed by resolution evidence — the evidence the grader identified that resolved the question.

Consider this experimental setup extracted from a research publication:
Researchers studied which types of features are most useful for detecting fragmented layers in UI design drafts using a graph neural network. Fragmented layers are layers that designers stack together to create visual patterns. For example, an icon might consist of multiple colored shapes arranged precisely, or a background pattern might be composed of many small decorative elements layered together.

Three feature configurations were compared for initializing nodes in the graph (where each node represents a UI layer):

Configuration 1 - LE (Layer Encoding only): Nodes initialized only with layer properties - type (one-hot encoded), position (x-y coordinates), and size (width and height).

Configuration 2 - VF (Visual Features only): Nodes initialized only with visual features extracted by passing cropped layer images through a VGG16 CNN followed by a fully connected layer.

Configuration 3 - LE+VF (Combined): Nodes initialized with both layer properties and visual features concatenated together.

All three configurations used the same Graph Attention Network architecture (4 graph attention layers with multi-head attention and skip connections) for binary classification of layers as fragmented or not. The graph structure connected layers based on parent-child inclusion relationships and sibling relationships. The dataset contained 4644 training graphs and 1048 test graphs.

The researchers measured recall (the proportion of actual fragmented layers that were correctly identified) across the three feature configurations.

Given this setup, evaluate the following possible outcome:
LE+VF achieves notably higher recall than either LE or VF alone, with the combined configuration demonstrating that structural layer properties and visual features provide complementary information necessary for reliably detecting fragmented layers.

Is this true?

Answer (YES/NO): NO